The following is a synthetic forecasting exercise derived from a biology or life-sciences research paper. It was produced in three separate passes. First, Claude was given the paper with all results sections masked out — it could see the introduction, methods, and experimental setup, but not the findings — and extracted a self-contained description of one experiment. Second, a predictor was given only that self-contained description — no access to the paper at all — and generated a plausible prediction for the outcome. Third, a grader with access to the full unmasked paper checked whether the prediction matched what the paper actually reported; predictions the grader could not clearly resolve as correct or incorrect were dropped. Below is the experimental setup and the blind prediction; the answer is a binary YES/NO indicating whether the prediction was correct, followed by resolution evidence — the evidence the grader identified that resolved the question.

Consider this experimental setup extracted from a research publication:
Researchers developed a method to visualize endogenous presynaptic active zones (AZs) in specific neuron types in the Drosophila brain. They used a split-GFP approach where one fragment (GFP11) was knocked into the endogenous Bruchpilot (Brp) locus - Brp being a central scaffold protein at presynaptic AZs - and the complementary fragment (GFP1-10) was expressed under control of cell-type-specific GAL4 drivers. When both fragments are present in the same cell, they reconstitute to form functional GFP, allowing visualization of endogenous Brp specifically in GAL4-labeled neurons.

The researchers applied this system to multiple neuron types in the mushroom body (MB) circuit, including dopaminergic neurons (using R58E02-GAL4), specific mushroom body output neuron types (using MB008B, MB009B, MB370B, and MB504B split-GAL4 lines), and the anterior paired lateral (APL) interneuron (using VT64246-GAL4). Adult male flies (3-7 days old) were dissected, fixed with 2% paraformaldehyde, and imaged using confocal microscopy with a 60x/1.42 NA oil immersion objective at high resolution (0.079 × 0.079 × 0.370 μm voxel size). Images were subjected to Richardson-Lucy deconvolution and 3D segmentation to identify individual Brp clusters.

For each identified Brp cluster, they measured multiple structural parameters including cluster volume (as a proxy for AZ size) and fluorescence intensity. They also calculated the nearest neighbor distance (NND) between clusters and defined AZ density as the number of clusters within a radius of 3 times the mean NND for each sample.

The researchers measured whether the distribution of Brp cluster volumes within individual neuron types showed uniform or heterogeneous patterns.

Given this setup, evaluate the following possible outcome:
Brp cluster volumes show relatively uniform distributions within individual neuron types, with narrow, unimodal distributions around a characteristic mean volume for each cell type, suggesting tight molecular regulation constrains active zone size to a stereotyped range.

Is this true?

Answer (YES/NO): NO